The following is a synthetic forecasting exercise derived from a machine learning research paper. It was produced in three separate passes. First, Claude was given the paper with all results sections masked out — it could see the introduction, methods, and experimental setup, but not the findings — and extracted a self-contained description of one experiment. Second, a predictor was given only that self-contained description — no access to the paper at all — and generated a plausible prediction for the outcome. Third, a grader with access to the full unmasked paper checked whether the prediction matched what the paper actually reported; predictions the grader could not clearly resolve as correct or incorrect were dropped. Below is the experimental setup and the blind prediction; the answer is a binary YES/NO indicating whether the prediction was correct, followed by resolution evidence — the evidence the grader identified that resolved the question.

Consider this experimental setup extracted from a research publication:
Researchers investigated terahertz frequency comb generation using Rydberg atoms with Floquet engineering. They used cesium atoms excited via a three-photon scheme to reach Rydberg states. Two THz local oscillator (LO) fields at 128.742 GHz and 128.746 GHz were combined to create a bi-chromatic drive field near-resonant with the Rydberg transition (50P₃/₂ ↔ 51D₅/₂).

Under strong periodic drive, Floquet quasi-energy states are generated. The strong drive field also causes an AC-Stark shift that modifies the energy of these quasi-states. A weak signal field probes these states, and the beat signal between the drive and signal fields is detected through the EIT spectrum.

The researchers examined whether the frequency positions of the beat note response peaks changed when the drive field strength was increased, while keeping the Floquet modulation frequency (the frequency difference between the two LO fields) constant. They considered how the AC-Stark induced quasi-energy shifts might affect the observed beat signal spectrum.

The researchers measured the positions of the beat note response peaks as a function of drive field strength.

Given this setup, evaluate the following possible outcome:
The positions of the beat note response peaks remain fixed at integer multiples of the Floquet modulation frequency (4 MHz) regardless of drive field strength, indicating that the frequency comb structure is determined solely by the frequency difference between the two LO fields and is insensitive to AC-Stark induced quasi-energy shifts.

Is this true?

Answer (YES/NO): YES